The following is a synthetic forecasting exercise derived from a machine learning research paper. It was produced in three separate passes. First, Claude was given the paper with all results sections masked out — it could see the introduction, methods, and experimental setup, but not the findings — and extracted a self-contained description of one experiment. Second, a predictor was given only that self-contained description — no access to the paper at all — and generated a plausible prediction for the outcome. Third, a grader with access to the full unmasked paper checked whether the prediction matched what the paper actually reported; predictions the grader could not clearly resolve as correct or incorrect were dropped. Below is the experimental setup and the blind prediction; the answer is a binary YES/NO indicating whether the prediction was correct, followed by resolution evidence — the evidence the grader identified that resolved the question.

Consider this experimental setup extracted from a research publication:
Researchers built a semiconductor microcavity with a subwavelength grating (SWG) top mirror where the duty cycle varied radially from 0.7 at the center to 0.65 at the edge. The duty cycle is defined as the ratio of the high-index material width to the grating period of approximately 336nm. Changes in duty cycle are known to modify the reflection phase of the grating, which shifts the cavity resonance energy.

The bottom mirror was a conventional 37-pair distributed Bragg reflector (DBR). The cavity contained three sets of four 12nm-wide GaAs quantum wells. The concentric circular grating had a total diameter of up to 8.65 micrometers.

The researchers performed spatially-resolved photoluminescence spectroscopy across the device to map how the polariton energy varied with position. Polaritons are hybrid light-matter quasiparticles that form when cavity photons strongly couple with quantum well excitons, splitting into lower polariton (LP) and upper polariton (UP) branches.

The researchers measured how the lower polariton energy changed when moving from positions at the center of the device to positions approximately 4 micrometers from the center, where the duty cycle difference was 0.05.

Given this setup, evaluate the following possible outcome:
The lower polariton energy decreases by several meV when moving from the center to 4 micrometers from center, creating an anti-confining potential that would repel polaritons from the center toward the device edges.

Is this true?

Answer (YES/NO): NO